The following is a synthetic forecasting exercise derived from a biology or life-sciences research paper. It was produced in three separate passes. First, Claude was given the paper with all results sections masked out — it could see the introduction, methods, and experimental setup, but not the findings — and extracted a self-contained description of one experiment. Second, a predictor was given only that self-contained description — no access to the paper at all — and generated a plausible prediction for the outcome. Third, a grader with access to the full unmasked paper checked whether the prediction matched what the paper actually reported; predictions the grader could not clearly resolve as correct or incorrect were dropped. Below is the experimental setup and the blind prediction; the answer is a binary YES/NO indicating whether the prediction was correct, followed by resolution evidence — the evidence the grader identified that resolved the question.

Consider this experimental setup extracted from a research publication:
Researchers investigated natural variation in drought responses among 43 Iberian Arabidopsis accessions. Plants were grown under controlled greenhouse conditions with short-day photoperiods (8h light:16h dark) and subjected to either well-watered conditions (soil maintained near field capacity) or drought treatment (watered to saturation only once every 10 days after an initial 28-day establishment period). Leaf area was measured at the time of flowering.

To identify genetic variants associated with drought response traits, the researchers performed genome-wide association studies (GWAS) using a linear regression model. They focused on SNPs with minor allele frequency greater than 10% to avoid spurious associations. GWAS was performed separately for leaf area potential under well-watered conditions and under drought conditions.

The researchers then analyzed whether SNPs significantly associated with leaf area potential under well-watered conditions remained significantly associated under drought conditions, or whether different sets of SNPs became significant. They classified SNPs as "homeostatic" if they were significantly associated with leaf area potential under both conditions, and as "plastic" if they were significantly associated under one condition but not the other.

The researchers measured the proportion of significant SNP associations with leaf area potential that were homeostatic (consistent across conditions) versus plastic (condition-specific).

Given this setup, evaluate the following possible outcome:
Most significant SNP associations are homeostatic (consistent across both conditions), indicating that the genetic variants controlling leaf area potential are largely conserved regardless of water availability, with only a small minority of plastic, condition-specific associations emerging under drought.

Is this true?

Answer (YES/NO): NO